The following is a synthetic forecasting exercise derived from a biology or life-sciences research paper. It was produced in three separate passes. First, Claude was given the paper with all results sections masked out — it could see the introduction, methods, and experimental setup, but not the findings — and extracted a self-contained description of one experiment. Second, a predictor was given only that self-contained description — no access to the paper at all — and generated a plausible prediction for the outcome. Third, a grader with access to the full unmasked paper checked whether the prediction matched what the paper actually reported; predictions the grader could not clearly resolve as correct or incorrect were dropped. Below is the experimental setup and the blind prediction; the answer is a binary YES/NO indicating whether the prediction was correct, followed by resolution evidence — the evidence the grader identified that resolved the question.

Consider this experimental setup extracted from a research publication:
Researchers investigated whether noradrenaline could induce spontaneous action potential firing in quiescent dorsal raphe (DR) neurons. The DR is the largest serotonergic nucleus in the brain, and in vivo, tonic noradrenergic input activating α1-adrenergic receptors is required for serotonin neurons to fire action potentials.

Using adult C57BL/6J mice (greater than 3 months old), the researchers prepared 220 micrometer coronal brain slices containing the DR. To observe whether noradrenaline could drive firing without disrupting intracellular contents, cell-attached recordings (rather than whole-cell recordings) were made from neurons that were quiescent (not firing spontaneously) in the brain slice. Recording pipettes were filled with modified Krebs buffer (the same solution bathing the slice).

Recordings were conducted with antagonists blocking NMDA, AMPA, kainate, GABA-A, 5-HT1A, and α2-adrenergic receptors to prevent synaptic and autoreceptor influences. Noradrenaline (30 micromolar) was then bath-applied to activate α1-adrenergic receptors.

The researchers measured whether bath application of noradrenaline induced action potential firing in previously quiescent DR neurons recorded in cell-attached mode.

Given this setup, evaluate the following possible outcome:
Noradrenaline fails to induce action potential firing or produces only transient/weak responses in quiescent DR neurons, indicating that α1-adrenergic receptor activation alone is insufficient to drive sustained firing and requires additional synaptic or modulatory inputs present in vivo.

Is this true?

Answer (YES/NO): NO